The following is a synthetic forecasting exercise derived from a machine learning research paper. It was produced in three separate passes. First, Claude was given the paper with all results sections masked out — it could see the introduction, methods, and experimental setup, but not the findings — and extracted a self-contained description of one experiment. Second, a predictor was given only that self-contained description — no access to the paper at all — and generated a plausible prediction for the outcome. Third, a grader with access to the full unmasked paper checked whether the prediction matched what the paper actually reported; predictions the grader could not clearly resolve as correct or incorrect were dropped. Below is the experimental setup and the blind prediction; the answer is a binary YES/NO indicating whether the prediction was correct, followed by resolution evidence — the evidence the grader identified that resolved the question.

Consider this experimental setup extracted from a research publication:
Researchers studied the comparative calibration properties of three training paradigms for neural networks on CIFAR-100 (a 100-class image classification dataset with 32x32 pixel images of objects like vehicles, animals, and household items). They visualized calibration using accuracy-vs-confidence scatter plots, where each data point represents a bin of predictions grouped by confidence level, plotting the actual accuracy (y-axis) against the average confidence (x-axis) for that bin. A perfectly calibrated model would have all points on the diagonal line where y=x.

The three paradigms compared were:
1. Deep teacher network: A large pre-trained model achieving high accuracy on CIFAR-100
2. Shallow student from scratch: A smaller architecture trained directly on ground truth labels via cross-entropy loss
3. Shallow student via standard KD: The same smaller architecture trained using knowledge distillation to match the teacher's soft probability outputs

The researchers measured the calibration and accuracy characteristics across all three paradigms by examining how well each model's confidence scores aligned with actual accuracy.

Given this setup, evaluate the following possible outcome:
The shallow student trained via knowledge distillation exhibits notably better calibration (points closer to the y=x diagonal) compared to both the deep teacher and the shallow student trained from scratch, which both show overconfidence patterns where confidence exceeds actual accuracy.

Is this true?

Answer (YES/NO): NO